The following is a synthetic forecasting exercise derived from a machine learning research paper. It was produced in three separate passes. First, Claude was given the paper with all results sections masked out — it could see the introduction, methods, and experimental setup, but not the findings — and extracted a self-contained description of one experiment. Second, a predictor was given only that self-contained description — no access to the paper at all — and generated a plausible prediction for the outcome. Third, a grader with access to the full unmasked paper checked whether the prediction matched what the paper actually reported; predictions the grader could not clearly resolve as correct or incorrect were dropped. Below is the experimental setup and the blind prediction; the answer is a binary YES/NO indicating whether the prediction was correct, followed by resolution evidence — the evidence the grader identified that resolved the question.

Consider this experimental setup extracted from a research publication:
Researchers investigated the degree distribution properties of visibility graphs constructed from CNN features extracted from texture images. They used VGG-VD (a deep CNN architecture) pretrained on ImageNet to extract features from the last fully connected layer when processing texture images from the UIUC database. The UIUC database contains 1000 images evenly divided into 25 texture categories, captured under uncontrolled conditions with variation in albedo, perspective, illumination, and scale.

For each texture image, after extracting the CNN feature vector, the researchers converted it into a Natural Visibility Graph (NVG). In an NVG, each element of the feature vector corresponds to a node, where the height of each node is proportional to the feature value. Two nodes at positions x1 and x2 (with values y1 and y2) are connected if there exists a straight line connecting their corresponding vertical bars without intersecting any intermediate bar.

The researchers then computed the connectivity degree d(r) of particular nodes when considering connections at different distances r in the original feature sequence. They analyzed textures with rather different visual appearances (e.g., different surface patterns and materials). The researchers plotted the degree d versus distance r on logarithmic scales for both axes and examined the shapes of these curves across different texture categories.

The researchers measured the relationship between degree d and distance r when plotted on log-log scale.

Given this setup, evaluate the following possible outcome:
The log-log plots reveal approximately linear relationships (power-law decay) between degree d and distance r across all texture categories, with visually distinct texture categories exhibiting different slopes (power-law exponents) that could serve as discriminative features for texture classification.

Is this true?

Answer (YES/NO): NO